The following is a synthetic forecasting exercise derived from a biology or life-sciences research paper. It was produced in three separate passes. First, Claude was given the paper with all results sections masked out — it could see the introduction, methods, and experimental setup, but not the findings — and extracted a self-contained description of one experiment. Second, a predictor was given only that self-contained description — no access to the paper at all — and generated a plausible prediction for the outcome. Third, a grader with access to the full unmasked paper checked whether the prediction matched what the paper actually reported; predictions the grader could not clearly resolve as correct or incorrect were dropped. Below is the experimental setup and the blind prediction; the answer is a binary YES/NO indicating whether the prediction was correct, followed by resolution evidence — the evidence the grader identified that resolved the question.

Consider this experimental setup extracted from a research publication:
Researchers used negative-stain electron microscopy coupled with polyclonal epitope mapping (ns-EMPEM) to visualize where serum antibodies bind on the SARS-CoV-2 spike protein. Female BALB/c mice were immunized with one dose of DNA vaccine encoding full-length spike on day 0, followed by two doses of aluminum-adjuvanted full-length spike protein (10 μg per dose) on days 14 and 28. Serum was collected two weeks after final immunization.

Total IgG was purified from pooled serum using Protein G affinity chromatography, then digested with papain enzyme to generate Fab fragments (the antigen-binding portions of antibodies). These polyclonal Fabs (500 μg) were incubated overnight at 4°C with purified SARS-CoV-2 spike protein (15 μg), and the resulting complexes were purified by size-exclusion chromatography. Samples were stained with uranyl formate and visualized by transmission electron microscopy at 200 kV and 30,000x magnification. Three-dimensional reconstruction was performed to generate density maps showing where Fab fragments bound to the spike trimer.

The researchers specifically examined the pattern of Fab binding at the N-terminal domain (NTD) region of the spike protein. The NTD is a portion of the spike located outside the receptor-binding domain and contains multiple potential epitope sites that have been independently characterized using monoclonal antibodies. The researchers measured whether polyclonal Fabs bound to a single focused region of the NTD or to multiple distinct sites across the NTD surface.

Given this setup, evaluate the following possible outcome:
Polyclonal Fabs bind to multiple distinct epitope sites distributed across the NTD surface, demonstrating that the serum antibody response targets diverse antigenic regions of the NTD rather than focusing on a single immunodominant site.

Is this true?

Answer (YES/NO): NO